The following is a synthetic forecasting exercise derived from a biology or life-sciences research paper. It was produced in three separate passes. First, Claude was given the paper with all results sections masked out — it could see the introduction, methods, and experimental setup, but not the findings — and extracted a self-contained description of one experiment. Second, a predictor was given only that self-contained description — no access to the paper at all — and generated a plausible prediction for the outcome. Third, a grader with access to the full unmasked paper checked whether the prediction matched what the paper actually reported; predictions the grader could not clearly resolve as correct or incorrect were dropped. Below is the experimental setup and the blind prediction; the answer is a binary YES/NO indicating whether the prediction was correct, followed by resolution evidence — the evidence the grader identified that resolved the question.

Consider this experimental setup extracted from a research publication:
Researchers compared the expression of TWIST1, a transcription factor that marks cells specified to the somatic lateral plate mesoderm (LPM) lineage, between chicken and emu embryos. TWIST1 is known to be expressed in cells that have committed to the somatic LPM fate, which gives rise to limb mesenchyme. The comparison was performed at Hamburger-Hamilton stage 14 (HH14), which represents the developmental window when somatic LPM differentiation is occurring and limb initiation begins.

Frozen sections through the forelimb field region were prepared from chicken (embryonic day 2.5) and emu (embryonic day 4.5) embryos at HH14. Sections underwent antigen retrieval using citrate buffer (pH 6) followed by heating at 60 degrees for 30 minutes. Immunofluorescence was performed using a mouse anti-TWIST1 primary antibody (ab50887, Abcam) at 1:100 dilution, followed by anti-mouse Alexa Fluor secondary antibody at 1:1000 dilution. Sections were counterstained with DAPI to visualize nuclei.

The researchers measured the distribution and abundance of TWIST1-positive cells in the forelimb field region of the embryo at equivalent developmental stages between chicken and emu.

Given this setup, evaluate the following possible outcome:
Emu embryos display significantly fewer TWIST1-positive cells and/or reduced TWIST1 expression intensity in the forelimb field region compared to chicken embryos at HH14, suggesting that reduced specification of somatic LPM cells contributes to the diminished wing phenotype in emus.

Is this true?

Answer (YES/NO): YES